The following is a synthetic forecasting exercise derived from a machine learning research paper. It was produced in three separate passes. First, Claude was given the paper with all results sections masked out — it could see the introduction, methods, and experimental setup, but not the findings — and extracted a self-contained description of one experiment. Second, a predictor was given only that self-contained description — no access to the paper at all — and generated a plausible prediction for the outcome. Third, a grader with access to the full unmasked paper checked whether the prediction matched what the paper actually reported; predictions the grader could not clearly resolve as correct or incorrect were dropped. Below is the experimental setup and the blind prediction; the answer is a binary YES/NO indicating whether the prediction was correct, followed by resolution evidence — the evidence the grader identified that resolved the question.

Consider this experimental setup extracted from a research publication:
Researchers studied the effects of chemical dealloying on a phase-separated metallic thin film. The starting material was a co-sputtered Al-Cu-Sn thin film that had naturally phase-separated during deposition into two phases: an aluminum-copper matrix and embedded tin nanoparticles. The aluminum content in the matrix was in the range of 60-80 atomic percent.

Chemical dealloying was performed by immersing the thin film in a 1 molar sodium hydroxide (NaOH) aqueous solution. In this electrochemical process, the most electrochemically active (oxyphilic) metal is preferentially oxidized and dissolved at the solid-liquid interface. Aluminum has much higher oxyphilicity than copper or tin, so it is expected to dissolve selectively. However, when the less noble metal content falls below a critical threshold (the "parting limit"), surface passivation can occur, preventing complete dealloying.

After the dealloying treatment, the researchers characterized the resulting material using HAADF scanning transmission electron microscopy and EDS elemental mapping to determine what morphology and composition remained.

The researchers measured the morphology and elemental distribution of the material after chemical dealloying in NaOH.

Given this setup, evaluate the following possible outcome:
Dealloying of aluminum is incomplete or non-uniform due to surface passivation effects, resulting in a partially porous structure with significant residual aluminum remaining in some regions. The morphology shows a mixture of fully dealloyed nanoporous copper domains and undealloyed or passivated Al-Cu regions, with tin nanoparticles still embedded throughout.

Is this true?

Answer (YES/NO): NO